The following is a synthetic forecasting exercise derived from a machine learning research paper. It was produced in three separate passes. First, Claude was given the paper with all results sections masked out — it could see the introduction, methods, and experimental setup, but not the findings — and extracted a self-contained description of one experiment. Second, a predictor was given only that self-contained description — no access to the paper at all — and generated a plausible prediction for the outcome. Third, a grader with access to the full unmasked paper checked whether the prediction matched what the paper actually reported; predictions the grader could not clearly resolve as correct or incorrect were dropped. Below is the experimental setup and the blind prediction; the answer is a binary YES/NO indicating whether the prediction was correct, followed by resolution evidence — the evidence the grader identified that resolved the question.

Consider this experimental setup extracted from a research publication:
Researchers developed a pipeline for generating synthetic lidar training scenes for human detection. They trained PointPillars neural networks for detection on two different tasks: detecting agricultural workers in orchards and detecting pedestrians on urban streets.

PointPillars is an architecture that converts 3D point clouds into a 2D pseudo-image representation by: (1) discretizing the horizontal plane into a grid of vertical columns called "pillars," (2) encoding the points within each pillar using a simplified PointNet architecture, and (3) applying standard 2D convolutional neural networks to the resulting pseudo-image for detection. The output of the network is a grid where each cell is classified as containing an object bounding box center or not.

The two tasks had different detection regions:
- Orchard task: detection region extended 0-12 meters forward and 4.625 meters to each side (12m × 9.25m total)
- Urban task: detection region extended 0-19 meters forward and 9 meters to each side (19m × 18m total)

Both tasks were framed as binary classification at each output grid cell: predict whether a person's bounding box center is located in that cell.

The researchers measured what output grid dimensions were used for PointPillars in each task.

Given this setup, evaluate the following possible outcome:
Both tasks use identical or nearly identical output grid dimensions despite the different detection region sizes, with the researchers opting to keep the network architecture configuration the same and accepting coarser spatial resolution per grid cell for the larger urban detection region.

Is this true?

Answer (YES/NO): NO